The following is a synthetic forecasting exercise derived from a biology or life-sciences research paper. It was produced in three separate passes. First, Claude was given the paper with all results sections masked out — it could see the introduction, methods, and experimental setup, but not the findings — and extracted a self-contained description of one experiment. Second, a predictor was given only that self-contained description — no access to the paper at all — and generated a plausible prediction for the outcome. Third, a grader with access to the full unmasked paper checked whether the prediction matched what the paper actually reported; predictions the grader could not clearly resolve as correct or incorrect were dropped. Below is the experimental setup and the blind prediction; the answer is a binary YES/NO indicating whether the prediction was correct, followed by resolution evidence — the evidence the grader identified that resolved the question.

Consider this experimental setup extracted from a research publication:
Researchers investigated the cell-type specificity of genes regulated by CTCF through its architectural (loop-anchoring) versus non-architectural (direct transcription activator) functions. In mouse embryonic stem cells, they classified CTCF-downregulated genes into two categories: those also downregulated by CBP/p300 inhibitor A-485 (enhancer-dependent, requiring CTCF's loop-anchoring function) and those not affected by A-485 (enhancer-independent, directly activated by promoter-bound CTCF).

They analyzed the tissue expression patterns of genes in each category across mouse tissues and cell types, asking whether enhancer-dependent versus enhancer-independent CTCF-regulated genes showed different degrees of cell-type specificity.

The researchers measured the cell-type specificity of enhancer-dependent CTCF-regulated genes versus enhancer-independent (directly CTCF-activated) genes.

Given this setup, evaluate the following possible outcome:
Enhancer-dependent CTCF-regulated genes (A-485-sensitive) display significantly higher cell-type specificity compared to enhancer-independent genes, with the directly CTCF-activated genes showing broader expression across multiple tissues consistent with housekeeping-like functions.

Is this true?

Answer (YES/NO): YES